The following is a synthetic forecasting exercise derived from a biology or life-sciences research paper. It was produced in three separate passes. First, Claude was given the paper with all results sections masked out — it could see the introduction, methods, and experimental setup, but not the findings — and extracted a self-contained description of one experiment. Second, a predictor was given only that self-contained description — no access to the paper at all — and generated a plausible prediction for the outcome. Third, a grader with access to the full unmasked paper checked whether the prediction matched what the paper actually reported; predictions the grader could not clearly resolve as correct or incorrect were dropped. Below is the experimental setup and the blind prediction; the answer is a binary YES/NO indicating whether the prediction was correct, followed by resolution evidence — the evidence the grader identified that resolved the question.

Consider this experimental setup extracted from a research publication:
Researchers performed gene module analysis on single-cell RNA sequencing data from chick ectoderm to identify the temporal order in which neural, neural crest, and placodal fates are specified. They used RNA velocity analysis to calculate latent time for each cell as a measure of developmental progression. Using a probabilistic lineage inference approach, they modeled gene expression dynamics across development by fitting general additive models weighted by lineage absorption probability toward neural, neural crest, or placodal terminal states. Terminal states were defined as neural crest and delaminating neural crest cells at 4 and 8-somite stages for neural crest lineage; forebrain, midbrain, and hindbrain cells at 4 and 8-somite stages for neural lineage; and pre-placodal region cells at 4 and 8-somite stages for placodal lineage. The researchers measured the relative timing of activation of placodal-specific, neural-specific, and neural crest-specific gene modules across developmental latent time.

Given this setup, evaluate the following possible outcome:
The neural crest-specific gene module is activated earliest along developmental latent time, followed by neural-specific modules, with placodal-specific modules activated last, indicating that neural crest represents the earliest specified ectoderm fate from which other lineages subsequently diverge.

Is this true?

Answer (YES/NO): NO